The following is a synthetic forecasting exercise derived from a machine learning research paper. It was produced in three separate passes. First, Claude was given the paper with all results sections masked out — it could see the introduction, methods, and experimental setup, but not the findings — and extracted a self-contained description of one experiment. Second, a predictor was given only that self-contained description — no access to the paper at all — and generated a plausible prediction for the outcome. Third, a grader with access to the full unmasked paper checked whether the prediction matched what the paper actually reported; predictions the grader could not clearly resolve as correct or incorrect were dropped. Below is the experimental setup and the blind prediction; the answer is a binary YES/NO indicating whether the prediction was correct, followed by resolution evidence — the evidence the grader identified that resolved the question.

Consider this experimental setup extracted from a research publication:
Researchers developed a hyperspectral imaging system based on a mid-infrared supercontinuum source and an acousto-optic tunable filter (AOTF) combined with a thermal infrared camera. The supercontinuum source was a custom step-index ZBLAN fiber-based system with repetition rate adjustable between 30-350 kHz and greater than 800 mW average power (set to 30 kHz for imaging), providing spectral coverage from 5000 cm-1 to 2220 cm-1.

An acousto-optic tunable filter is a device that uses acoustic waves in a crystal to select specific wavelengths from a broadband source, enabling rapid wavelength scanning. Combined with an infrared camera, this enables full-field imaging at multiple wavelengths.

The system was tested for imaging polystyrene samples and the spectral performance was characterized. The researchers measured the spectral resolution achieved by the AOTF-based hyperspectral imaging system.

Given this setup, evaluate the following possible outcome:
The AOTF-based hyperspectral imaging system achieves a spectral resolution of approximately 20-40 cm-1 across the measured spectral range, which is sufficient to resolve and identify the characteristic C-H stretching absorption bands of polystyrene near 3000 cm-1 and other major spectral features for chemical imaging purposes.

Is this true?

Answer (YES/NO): NO